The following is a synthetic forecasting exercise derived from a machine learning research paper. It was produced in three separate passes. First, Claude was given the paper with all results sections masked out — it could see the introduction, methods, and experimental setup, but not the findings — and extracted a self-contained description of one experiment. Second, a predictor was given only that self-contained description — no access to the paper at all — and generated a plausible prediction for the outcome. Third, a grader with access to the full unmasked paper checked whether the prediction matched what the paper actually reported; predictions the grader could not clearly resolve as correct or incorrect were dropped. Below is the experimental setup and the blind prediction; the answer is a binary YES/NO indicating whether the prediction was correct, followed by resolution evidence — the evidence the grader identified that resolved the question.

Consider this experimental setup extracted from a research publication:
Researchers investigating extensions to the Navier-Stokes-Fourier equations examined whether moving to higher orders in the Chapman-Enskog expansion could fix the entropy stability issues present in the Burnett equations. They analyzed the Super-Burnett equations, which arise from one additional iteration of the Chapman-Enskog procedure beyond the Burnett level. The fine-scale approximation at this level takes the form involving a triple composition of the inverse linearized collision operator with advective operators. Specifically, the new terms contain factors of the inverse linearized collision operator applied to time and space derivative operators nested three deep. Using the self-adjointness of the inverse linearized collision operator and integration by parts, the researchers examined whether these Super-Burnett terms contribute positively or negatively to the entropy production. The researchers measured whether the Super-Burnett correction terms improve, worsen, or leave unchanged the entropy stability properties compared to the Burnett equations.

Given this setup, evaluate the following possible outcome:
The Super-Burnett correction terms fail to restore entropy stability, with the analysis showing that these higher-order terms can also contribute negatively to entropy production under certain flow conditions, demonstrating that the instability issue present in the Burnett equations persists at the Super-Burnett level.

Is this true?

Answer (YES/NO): NO